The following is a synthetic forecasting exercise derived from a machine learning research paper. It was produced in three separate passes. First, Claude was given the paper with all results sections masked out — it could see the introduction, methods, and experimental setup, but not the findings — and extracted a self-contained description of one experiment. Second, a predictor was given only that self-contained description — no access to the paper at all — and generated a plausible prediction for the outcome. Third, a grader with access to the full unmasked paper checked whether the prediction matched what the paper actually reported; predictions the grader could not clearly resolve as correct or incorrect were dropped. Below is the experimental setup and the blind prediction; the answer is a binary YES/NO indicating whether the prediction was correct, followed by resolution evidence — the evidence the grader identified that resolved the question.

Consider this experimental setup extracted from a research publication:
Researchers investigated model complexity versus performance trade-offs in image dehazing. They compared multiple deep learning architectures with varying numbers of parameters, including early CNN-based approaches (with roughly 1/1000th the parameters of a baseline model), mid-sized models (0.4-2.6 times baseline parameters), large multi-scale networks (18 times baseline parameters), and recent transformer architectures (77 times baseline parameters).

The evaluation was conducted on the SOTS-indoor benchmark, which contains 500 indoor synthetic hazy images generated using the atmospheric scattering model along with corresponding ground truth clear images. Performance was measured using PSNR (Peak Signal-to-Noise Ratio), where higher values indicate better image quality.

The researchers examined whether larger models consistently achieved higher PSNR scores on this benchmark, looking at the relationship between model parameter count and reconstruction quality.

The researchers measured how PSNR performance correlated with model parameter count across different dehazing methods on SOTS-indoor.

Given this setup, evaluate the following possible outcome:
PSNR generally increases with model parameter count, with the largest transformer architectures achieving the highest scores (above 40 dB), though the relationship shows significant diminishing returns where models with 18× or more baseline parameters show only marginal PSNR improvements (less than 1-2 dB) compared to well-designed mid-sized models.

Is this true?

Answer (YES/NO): NO